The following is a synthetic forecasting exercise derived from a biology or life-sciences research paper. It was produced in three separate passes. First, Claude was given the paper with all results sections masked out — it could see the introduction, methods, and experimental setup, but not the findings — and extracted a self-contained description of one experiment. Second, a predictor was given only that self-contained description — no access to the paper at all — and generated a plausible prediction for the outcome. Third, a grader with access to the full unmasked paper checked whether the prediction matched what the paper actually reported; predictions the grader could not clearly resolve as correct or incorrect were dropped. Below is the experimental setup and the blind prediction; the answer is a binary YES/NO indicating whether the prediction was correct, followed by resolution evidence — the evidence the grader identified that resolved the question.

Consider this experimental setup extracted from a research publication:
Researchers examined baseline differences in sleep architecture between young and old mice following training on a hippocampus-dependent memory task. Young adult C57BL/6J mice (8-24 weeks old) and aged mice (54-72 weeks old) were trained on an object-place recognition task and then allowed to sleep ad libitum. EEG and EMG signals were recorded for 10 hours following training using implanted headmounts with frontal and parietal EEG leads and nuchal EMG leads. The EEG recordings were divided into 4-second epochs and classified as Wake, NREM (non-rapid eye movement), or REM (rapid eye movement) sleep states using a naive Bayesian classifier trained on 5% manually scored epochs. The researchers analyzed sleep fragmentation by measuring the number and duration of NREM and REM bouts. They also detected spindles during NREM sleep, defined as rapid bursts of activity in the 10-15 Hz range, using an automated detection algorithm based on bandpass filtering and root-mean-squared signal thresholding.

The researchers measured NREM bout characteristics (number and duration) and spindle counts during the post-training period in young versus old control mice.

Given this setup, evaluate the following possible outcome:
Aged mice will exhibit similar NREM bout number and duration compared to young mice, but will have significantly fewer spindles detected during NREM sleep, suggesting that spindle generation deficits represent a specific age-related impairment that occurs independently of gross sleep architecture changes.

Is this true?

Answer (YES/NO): NO